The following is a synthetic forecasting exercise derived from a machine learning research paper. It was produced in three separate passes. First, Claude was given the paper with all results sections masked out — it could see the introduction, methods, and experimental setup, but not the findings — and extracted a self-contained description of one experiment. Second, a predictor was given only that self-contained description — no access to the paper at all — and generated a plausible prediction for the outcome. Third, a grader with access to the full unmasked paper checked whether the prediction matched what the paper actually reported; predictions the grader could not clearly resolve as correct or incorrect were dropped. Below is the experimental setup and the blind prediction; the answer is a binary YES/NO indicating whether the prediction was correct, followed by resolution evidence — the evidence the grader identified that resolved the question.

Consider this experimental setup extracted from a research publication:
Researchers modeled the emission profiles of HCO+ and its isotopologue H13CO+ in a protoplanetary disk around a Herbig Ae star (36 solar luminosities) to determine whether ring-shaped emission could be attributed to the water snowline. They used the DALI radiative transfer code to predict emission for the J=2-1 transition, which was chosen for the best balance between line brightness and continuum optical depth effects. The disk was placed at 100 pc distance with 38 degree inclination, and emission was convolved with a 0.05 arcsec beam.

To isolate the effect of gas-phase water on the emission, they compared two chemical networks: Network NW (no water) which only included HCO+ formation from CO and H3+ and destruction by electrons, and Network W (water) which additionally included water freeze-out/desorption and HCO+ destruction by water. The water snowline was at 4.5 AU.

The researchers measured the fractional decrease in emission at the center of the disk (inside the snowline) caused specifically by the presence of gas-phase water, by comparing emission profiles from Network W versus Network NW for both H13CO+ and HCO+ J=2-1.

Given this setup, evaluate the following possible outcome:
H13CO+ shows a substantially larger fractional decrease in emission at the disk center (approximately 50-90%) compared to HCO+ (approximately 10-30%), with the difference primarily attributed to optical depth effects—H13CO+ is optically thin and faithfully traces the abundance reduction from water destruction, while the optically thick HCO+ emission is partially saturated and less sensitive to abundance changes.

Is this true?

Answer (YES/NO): NO